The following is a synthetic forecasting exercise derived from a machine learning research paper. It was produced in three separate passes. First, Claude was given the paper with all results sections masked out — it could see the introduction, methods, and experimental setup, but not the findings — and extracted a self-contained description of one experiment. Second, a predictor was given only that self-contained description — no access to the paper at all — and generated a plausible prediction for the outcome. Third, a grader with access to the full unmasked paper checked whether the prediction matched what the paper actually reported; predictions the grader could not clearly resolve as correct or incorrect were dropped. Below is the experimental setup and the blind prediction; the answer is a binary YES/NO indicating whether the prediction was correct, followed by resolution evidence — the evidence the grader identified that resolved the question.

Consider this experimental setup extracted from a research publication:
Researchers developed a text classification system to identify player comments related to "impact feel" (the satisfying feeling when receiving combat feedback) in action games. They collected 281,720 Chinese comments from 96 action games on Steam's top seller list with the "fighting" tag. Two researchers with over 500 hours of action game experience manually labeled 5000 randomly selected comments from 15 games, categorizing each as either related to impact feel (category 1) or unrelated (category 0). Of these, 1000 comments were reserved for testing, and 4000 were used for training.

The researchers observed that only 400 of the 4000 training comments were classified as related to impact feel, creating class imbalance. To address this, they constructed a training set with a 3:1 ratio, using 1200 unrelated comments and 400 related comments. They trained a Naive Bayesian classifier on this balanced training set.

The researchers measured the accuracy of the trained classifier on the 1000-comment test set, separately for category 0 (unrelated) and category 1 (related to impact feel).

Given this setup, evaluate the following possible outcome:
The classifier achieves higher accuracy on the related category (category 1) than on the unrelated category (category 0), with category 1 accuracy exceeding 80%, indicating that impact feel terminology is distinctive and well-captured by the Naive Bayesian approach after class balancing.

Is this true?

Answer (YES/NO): YES